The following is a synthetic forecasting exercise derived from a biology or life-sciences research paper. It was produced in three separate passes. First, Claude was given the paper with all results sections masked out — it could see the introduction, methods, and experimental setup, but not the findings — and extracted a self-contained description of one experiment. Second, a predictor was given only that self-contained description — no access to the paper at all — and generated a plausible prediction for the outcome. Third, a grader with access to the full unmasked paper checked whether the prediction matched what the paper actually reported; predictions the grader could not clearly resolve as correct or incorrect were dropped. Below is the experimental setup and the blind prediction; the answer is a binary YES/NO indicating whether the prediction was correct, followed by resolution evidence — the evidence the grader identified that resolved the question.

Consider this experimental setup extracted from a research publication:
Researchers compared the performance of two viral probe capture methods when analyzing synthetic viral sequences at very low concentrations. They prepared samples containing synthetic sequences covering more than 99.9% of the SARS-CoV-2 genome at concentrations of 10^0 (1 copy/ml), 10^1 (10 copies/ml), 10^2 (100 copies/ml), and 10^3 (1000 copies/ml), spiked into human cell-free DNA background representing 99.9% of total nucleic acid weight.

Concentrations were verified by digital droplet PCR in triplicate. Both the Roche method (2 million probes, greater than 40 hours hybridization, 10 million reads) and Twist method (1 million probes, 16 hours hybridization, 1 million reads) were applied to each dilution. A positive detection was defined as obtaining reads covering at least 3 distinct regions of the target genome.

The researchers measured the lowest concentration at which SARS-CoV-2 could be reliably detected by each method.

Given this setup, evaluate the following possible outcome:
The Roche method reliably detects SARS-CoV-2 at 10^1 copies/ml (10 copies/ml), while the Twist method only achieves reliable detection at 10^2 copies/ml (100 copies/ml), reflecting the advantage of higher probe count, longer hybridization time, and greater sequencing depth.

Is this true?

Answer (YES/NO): NO